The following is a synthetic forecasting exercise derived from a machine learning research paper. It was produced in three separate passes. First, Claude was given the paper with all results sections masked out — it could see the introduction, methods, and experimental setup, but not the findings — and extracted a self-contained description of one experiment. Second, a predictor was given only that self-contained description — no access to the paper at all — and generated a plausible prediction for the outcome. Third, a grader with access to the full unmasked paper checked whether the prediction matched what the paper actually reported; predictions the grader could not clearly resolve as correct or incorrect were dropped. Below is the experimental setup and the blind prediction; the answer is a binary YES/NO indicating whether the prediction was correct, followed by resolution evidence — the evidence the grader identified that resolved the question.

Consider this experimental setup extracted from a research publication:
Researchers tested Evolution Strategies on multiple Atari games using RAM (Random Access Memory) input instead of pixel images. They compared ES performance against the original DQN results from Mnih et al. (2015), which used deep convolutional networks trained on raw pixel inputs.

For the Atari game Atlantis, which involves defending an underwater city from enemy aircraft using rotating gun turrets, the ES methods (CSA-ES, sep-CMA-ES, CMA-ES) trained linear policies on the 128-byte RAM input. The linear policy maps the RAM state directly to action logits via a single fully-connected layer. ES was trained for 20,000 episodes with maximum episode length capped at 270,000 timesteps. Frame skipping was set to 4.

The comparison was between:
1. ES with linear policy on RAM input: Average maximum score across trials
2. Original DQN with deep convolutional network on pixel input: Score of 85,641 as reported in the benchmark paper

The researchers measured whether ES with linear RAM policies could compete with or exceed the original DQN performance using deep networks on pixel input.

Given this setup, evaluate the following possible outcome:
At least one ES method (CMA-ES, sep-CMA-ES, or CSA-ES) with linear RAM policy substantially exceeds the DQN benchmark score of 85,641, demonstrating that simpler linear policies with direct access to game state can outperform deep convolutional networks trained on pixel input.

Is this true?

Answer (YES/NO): YES